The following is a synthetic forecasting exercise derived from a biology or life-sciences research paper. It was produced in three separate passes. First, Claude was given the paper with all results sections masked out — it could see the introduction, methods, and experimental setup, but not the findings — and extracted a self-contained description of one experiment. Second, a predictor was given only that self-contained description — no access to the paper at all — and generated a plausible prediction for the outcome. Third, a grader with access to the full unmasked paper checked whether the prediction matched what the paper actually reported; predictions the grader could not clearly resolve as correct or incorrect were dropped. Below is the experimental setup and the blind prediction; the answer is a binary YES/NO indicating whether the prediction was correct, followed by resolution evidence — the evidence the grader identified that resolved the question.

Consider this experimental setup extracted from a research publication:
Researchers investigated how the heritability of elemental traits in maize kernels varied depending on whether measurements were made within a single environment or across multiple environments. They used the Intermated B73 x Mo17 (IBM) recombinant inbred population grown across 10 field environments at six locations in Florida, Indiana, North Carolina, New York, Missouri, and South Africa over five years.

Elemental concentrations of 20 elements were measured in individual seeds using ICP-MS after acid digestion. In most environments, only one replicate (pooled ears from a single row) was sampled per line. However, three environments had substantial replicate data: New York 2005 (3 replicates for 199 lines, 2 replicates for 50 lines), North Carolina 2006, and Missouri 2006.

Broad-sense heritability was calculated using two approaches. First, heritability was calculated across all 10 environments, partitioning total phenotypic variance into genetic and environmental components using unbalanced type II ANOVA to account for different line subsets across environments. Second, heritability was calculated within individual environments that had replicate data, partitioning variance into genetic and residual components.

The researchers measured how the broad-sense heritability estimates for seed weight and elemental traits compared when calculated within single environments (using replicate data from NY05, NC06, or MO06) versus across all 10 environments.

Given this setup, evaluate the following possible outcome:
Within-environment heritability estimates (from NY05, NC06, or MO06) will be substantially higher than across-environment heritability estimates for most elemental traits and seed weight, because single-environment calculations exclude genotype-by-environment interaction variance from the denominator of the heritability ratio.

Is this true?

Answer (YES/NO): YES